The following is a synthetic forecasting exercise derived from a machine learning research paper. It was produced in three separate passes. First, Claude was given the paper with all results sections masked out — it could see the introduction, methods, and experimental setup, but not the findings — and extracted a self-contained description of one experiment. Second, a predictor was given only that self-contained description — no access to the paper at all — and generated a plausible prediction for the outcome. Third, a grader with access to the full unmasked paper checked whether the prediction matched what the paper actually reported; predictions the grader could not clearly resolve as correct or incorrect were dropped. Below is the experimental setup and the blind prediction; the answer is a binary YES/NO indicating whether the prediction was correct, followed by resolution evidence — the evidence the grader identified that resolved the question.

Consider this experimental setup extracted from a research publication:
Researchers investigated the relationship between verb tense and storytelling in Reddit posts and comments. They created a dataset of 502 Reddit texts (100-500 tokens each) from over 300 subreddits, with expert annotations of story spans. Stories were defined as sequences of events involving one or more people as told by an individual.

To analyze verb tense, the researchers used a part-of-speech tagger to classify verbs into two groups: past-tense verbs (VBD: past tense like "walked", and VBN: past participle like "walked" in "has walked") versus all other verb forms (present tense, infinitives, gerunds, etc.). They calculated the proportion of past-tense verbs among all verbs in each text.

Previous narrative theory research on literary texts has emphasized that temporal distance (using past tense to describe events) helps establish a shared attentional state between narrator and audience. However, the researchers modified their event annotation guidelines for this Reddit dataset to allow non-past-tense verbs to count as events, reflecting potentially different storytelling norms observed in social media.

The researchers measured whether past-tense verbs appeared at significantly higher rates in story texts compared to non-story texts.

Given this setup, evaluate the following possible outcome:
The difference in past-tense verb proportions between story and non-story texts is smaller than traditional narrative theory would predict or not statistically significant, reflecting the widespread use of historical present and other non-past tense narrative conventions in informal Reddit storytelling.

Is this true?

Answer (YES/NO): NO